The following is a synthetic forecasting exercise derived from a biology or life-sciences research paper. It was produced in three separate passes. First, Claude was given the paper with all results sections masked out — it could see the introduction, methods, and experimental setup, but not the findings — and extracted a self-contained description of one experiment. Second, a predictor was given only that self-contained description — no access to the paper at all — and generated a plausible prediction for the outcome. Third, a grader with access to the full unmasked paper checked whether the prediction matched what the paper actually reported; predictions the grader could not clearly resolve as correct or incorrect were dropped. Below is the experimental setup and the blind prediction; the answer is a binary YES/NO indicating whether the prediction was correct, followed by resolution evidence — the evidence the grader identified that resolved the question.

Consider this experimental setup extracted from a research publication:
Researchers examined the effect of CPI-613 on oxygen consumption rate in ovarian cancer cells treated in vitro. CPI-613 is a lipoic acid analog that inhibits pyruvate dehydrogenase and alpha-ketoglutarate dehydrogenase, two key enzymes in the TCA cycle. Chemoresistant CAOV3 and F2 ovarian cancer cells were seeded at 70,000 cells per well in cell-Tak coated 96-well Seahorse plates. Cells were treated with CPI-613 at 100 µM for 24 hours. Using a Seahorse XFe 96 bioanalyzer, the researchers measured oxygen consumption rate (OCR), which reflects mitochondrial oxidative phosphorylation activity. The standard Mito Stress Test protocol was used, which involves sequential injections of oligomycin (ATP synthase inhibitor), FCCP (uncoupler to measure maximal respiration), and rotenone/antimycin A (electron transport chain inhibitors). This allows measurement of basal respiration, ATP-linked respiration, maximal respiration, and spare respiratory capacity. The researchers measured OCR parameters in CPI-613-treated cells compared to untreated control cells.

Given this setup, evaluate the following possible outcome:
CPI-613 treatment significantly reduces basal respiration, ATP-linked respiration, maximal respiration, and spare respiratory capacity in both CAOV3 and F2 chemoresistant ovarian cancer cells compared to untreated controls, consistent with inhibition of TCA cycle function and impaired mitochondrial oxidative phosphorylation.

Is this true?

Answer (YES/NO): YES